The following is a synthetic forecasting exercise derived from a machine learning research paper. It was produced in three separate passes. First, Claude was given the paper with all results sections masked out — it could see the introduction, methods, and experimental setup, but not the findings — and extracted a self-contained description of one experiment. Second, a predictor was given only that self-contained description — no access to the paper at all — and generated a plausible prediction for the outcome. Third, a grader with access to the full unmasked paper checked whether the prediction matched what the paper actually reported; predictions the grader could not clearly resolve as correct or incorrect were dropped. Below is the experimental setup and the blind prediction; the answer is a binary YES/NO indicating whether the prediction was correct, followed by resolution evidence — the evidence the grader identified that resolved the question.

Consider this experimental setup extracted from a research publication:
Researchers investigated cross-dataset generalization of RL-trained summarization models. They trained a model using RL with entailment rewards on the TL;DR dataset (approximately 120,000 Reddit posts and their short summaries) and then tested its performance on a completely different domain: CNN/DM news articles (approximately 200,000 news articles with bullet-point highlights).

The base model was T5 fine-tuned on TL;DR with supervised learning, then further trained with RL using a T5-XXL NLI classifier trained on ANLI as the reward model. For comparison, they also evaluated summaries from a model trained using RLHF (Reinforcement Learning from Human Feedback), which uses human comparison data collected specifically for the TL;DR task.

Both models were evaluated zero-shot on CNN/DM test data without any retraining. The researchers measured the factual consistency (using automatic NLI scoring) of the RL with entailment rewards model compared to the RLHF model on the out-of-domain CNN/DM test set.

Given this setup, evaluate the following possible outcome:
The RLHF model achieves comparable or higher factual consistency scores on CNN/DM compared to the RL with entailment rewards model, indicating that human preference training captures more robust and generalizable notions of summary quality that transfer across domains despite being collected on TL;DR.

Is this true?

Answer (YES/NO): NO